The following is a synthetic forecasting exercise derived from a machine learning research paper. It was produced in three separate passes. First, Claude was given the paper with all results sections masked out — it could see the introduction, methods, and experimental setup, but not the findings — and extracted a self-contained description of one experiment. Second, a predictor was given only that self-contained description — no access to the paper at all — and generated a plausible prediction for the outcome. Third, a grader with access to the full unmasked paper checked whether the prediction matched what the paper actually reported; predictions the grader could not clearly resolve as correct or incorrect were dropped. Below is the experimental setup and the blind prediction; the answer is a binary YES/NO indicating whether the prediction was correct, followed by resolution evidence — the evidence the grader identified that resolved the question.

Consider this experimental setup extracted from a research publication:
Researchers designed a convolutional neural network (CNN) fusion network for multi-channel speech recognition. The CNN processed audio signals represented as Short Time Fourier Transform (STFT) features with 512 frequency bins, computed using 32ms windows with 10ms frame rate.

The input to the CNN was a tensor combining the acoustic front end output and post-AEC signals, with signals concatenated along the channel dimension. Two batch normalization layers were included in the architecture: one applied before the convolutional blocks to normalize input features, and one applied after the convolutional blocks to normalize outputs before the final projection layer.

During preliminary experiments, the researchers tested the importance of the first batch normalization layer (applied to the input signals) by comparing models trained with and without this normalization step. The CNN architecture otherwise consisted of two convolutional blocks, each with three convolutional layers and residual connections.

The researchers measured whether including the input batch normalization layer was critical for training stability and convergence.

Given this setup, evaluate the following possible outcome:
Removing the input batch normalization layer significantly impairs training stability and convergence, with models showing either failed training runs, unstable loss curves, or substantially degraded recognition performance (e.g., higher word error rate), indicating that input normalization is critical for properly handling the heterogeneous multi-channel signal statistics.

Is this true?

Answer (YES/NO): YES